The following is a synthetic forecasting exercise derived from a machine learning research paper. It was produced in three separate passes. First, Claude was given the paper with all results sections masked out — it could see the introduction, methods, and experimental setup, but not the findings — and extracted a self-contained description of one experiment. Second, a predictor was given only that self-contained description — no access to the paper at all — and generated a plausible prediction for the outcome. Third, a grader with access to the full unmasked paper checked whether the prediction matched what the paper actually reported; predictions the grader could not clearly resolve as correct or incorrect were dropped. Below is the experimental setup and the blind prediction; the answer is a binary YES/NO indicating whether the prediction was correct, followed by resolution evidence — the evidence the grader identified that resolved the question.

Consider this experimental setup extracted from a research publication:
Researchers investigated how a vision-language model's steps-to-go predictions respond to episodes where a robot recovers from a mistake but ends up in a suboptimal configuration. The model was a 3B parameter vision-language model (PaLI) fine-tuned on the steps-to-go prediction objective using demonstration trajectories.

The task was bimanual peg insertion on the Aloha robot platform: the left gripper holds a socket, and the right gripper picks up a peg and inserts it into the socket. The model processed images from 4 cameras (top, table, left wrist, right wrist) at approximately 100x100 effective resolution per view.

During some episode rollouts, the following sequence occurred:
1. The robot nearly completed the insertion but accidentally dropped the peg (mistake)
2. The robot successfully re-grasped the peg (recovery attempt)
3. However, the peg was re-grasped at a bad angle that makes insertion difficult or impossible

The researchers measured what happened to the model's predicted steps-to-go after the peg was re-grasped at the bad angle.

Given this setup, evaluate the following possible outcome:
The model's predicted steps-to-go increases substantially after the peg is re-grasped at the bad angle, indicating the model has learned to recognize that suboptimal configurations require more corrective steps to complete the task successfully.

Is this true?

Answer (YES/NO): NO